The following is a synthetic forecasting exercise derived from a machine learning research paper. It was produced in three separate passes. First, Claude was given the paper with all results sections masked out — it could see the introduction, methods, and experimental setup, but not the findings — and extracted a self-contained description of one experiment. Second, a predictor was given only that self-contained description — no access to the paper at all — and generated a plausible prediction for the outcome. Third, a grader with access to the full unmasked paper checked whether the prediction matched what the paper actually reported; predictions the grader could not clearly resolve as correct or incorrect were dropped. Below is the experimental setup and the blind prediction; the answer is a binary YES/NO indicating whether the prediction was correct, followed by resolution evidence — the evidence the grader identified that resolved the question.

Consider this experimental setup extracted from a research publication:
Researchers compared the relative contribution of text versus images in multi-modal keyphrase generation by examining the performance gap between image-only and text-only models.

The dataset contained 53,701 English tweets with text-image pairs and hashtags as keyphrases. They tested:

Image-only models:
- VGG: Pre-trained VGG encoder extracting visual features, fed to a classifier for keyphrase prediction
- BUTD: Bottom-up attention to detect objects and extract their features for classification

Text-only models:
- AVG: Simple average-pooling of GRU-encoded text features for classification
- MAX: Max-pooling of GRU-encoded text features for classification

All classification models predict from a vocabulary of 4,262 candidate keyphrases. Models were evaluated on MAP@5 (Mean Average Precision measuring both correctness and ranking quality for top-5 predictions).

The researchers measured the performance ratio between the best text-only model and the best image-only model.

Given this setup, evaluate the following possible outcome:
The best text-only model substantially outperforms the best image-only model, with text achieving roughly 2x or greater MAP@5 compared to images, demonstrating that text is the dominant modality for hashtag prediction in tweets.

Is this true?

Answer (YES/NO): YES